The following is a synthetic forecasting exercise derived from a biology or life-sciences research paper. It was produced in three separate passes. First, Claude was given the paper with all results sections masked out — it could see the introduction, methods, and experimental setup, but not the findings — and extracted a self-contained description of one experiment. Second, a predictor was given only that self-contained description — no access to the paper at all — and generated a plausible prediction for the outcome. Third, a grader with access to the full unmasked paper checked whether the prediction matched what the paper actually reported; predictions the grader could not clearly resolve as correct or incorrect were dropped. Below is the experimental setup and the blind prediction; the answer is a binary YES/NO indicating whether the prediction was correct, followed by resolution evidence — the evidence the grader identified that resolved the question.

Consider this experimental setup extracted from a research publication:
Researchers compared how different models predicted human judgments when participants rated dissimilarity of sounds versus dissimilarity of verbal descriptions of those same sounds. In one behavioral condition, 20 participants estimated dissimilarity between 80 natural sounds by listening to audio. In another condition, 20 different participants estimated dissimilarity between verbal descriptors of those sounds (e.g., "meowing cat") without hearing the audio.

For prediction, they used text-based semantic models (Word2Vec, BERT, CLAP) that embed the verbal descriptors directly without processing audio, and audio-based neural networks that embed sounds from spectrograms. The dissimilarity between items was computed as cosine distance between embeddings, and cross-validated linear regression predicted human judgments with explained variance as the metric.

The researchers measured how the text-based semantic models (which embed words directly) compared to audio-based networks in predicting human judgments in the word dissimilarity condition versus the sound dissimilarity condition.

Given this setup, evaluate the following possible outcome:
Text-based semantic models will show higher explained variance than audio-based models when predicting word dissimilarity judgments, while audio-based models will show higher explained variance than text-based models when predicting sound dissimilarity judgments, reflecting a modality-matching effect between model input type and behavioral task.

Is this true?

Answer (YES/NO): YES